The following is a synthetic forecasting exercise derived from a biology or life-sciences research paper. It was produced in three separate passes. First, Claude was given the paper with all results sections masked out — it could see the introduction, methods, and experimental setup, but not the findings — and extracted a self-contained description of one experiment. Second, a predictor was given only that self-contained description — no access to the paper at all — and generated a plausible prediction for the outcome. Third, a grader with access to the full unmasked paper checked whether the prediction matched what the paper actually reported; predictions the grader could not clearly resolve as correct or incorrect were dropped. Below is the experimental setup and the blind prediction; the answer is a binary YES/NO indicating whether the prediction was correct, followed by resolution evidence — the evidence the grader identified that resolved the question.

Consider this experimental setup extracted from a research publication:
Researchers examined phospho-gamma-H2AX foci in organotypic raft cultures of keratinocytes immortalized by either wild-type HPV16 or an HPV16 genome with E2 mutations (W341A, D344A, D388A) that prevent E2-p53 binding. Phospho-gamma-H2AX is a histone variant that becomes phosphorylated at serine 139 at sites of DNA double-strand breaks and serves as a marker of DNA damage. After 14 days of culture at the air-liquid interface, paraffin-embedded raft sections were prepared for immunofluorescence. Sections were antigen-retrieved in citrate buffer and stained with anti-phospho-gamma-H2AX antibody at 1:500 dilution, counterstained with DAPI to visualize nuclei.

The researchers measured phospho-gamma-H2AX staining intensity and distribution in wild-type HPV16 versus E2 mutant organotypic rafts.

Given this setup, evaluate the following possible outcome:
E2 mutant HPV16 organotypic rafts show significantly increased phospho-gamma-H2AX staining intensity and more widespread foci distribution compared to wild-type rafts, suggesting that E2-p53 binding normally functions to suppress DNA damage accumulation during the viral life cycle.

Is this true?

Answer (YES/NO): NO